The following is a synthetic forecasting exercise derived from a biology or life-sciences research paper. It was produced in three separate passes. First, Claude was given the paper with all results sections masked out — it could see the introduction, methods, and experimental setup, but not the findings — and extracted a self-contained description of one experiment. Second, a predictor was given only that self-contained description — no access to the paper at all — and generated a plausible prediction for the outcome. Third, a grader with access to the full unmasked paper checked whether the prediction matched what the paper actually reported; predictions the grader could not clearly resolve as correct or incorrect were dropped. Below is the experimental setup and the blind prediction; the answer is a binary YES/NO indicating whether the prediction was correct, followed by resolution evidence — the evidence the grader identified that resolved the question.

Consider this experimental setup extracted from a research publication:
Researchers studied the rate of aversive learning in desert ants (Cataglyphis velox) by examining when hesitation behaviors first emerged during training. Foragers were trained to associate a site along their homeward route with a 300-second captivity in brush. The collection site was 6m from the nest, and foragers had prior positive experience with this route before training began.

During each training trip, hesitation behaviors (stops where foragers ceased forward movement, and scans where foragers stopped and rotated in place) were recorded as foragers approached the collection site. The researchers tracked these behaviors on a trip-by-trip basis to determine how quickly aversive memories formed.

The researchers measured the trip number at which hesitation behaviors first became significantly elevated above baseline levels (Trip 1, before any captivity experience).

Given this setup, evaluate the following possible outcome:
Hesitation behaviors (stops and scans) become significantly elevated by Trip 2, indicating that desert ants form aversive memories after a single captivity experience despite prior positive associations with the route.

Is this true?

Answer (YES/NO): NO